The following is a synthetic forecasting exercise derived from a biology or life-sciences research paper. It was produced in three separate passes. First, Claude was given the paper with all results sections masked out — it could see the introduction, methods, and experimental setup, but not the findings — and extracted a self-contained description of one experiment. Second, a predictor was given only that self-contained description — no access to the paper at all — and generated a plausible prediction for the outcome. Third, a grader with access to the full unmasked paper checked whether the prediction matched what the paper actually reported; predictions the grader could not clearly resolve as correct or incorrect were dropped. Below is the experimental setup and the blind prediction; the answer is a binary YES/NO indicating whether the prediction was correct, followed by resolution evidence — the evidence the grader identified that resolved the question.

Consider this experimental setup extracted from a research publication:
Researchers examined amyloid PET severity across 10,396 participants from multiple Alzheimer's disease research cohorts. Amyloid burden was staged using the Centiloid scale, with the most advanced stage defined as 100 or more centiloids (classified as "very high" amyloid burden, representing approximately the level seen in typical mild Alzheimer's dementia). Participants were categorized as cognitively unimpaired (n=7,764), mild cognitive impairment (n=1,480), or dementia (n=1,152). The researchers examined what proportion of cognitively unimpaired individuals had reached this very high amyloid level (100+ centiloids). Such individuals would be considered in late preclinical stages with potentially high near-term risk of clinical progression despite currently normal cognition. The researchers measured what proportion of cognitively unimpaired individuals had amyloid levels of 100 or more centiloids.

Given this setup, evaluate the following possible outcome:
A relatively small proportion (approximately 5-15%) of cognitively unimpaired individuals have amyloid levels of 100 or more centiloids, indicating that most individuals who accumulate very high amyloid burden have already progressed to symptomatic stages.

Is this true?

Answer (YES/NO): YES